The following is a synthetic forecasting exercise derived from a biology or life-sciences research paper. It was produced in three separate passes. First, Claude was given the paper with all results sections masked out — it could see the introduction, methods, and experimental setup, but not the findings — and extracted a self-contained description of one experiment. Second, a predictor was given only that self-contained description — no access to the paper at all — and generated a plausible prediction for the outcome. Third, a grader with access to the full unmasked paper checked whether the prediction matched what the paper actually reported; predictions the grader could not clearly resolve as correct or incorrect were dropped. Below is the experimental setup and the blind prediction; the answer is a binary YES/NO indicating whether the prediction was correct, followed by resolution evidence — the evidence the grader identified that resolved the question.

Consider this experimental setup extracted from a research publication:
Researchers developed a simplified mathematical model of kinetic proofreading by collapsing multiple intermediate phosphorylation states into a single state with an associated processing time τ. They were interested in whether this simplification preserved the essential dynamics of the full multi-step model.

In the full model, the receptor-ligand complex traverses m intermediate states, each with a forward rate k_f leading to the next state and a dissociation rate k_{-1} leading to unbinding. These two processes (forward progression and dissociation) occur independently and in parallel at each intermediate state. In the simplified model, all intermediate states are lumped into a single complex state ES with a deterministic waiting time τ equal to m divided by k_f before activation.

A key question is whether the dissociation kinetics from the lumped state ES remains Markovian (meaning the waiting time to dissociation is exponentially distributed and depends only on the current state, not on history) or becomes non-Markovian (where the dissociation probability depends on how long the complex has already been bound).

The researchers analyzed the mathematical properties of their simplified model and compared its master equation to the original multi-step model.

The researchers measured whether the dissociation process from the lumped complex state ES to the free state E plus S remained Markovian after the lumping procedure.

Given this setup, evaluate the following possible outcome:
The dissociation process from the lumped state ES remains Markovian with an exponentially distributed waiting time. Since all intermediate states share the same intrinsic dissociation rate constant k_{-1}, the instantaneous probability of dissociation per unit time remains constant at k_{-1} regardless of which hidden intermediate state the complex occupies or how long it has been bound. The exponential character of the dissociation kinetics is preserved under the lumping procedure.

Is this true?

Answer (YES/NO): YES